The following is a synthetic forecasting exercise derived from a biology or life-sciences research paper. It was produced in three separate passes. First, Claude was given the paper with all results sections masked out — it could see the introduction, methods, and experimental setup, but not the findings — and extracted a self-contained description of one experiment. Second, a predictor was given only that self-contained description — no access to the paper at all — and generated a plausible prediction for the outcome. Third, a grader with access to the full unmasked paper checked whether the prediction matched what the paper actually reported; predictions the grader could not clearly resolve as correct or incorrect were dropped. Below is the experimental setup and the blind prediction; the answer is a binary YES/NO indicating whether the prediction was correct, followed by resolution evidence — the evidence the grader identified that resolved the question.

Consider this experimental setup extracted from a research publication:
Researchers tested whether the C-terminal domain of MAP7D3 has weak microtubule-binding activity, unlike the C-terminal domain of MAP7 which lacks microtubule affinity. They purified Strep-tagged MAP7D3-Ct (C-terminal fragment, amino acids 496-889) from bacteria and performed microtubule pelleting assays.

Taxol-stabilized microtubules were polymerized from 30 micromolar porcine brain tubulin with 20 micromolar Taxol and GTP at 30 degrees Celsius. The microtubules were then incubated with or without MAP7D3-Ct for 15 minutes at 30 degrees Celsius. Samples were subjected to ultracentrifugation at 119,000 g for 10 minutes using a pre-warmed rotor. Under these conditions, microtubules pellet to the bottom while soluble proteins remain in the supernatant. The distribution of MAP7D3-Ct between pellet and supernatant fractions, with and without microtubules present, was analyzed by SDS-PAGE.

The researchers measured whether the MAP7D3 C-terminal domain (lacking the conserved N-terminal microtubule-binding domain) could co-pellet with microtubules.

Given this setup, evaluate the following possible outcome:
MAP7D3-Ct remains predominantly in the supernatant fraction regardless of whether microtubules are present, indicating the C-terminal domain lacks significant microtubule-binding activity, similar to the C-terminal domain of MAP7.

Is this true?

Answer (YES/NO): NO